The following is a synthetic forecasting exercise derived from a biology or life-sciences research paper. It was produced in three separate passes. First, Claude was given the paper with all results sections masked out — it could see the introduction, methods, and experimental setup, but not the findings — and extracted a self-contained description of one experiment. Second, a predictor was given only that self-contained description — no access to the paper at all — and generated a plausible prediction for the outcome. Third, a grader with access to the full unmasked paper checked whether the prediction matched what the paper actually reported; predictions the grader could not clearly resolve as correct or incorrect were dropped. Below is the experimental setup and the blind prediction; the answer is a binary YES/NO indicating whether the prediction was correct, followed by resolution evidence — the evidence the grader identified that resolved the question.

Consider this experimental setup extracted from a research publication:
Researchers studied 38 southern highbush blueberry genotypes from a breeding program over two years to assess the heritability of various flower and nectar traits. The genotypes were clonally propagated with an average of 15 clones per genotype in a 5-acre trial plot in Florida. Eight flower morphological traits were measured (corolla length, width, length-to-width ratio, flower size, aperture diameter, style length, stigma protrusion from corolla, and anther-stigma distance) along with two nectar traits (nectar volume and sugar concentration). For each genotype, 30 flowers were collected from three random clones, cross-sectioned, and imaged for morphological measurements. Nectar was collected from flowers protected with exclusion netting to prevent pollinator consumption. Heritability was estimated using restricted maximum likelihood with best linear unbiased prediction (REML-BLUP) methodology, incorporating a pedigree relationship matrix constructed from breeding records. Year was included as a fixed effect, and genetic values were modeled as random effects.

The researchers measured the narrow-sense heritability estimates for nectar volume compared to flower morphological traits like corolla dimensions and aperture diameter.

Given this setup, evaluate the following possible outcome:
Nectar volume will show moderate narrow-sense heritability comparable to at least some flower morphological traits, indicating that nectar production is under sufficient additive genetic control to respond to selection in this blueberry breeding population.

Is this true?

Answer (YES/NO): NO